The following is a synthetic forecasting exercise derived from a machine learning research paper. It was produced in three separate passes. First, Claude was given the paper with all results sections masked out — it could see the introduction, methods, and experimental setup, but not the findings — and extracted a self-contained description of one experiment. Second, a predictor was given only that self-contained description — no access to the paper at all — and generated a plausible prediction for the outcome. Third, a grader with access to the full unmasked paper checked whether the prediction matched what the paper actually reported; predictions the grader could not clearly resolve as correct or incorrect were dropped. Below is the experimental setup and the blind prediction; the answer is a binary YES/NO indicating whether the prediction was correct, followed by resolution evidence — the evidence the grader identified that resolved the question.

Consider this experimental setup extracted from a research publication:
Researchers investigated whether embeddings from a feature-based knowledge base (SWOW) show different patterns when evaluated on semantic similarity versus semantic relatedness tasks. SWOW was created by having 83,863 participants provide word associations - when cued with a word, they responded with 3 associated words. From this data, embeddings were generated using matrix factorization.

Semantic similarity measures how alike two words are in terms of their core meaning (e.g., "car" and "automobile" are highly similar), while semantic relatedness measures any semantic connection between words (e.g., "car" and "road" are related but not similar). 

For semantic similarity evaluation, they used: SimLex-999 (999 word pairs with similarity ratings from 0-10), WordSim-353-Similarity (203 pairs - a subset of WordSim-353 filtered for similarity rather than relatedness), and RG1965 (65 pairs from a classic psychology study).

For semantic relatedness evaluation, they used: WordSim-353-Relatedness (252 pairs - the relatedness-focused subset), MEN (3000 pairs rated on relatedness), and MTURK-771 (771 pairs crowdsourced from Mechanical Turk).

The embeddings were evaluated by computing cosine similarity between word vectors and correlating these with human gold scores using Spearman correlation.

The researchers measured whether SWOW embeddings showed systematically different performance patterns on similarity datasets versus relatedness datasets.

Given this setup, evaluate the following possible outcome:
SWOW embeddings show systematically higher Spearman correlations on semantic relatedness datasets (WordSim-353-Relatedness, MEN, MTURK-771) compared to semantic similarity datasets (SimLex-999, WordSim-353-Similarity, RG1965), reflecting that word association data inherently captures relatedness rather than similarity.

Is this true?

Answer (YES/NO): NO